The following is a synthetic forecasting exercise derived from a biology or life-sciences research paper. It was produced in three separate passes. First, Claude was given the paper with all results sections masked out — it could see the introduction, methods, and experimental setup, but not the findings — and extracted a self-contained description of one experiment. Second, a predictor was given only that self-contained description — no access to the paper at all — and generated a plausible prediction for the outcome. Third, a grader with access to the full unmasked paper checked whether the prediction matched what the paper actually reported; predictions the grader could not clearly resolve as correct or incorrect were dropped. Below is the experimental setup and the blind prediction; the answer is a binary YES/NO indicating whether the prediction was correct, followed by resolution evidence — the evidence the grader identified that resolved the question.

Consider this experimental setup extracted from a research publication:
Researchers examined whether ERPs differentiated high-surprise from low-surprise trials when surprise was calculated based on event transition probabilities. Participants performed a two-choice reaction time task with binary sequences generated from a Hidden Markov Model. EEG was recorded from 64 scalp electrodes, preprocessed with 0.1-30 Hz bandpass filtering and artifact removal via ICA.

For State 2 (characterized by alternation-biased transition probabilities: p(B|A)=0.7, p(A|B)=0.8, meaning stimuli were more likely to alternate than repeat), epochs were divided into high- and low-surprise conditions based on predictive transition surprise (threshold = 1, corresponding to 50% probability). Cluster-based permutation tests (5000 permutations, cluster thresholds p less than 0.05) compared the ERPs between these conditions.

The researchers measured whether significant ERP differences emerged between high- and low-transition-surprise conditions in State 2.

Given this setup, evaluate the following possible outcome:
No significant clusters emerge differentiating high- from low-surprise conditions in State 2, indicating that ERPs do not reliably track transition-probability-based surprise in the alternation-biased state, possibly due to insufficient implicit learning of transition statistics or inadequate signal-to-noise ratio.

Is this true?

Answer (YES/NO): NO